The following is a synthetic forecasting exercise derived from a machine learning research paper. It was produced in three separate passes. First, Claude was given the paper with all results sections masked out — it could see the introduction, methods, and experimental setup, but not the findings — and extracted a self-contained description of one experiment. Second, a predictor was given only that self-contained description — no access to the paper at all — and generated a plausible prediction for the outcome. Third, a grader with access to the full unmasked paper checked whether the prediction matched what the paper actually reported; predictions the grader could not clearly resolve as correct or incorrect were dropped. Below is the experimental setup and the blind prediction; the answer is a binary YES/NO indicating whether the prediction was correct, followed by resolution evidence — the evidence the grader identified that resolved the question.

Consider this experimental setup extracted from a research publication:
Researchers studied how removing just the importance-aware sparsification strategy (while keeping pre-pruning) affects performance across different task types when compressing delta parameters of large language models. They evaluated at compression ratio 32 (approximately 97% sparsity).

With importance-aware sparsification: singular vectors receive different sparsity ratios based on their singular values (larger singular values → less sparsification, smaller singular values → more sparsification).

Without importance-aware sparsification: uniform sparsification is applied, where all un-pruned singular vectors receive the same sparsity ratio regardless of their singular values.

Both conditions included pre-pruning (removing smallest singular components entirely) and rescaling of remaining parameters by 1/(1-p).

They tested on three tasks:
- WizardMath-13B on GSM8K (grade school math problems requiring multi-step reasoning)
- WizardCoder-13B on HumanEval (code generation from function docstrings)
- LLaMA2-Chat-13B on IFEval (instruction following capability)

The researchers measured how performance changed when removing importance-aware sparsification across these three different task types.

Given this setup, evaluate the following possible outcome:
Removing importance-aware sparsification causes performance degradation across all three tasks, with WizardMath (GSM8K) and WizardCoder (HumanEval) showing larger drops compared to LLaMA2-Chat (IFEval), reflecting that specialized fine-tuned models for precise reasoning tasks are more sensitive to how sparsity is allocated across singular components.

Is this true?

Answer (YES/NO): NO